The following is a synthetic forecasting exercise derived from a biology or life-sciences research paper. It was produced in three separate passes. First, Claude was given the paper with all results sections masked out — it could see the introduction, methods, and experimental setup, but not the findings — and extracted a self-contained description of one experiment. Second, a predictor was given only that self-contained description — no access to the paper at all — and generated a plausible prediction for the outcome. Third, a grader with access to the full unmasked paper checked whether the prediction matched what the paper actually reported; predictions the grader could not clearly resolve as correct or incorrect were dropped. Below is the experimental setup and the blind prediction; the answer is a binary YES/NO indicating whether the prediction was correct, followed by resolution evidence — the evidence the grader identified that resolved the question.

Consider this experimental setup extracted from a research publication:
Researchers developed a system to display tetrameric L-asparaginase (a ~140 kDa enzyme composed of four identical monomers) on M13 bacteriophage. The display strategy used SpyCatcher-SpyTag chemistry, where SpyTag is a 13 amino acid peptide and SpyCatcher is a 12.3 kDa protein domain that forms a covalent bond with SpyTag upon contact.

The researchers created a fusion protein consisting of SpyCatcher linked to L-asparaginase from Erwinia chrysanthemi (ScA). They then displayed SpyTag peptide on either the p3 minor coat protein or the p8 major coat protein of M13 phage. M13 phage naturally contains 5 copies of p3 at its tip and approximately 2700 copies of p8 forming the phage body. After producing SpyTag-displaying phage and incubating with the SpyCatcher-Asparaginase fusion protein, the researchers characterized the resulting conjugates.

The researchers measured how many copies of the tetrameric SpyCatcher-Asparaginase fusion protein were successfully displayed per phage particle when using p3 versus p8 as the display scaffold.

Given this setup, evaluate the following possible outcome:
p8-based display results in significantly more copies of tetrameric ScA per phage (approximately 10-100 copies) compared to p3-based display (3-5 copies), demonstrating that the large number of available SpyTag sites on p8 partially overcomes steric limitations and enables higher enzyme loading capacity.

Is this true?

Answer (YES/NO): YES